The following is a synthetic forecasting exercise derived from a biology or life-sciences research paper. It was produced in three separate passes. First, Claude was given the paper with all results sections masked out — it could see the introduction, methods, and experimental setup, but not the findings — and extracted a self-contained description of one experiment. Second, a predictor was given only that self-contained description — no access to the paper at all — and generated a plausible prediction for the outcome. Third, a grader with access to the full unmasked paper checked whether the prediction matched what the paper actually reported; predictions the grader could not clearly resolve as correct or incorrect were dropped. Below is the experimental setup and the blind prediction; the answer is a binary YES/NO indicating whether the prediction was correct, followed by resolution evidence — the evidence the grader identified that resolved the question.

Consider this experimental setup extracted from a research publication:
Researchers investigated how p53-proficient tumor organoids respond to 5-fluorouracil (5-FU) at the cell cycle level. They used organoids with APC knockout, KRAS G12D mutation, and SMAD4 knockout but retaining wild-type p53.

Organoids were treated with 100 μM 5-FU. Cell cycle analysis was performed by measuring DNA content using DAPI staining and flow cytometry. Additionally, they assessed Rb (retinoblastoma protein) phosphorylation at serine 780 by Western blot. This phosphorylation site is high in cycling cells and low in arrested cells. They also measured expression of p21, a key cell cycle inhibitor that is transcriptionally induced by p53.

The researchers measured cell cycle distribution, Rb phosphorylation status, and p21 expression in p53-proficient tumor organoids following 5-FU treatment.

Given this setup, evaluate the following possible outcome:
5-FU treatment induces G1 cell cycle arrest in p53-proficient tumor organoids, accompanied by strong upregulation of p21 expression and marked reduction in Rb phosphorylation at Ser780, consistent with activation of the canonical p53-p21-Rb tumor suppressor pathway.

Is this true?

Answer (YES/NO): YES